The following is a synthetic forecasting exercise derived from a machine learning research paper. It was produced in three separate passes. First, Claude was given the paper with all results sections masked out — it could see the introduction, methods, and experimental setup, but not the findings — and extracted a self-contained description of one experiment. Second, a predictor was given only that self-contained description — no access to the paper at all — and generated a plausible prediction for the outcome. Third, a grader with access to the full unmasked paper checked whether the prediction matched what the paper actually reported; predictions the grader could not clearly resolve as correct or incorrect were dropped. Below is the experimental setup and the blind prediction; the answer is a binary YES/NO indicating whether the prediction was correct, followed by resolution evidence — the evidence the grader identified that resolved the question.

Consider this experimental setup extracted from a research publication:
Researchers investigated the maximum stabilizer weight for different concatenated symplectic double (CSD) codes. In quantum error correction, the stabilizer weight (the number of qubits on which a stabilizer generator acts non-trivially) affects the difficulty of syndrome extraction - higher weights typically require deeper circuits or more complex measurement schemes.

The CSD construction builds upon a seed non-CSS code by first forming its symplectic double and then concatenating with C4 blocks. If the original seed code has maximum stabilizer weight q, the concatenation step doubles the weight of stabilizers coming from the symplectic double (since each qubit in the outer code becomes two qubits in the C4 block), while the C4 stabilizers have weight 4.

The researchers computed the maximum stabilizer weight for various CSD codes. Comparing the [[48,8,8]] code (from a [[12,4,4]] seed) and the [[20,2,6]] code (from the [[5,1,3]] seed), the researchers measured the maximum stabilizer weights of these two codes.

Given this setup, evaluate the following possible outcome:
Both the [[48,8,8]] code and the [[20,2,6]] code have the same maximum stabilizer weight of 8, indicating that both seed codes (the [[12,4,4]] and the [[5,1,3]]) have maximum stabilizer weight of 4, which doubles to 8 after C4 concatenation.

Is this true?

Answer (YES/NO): NO